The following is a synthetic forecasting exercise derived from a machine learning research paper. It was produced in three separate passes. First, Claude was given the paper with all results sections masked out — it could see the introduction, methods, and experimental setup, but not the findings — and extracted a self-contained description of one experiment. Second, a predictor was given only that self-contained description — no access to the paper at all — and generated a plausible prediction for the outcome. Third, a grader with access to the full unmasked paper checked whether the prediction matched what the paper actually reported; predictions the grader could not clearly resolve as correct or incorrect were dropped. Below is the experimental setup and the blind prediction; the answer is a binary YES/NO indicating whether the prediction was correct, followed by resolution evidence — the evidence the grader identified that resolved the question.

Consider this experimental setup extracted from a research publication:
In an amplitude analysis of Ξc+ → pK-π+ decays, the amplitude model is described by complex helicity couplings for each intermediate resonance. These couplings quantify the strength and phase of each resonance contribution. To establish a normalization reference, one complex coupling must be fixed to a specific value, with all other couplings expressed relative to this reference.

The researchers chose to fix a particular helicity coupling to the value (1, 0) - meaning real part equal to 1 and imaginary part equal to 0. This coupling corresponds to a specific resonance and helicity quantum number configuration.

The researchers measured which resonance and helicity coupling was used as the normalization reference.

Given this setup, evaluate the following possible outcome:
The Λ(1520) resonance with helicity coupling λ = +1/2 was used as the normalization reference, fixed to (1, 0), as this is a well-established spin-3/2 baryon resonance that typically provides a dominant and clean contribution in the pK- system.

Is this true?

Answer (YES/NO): NO